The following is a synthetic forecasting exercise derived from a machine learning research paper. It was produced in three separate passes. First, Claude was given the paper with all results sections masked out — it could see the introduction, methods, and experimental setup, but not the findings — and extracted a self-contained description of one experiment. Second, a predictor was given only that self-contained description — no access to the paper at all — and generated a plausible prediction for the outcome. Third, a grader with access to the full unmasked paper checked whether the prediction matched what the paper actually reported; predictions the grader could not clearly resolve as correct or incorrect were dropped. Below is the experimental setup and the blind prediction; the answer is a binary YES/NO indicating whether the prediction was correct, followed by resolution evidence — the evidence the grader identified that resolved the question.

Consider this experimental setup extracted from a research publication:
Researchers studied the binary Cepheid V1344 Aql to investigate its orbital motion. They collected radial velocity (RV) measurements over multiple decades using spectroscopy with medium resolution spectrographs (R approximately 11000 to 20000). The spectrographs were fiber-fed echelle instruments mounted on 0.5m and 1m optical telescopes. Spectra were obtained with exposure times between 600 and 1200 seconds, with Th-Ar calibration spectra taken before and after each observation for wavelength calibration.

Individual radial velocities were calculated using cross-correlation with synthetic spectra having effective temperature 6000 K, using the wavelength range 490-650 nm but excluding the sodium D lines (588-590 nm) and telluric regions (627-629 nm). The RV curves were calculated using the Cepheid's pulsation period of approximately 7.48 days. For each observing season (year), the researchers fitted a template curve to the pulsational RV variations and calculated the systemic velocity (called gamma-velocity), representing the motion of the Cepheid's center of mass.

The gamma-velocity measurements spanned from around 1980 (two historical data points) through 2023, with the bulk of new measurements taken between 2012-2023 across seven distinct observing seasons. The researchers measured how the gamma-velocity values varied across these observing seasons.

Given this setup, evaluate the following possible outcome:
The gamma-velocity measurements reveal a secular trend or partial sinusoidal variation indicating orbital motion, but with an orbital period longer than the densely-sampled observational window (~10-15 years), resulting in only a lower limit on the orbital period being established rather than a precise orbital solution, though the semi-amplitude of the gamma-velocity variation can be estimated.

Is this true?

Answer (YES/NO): NO